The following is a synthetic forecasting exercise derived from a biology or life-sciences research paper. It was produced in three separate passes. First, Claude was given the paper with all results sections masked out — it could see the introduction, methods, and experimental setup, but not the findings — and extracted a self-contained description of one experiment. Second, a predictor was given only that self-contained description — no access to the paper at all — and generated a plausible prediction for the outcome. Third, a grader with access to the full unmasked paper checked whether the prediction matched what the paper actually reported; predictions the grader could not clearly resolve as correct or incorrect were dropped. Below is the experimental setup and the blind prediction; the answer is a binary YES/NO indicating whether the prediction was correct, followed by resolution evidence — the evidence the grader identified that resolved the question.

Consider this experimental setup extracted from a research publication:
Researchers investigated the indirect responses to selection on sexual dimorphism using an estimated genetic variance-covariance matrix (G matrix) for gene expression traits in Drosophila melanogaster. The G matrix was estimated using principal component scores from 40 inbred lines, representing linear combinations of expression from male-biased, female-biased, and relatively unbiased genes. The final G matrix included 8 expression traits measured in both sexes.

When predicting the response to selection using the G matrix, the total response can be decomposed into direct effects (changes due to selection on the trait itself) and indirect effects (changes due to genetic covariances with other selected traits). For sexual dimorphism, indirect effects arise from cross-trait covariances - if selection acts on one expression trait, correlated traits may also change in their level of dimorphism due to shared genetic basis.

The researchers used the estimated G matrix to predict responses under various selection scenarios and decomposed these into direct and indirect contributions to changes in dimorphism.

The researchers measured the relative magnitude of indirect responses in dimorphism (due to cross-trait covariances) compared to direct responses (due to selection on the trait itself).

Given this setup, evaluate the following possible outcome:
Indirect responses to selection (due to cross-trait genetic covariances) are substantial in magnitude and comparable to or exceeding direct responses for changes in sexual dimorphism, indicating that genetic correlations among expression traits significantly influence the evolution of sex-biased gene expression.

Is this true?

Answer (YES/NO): YES